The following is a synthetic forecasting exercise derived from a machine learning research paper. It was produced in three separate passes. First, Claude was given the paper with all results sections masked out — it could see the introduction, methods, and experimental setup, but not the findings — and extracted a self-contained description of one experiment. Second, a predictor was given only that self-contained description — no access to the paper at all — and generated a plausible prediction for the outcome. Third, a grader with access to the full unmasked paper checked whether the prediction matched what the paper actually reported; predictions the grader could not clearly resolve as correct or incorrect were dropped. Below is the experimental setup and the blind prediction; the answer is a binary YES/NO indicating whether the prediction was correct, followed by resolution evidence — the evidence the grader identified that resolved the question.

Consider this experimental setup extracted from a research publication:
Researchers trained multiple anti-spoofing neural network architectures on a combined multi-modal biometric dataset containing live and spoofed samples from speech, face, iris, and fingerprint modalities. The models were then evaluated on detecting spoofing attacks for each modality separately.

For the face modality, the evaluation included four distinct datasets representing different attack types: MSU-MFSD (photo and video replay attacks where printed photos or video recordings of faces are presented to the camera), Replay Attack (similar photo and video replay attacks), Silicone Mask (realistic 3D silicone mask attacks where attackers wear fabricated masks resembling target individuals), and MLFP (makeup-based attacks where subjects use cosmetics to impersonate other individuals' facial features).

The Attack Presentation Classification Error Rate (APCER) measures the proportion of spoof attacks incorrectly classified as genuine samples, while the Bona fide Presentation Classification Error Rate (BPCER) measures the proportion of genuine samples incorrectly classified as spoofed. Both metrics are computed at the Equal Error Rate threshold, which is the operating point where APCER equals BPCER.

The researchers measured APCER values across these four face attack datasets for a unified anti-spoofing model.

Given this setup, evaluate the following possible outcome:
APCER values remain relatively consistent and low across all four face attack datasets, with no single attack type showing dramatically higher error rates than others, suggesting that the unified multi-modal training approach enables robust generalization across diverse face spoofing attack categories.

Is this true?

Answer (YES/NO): NO